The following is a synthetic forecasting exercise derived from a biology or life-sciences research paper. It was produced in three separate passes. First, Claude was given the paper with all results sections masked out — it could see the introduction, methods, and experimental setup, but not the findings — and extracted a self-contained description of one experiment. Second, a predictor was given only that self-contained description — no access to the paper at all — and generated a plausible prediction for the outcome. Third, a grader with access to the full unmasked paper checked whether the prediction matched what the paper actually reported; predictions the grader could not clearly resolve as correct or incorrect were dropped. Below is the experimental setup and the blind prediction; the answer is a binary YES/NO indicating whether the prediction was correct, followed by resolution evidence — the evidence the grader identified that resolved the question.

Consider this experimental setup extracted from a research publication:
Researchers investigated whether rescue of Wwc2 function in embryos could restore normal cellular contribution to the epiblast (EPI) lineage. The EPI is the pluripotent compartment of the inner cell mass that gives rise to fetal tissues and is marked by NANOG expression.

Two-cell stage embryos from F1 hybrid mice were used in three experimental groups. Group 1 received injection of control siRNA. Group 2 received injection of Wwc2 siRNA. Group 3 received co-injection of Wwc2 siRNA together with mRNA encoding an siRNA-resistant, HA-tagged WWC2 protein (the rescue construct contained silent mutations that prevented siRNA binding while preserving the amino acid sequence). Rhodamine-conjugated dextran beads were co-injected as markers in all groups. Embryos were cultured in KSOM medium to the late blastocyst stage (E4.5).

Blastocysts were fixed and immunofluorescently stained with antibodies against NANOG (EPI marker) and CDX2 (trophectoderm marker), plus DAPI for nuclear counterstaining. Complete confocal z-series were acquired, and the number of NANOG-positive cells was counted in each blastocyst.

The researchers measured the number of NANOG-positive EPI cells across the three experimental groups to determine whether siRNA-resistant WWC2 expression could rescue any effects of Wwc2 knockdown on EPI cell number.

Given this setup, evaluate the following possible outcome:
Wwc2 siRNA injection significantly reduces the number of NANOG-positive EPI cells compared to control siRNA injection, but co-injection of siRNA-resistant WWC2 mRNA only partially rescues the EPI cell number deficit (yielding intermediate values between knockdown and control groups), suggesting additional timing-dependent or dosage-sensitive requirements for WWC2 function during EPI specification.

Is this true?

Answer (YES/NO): NO